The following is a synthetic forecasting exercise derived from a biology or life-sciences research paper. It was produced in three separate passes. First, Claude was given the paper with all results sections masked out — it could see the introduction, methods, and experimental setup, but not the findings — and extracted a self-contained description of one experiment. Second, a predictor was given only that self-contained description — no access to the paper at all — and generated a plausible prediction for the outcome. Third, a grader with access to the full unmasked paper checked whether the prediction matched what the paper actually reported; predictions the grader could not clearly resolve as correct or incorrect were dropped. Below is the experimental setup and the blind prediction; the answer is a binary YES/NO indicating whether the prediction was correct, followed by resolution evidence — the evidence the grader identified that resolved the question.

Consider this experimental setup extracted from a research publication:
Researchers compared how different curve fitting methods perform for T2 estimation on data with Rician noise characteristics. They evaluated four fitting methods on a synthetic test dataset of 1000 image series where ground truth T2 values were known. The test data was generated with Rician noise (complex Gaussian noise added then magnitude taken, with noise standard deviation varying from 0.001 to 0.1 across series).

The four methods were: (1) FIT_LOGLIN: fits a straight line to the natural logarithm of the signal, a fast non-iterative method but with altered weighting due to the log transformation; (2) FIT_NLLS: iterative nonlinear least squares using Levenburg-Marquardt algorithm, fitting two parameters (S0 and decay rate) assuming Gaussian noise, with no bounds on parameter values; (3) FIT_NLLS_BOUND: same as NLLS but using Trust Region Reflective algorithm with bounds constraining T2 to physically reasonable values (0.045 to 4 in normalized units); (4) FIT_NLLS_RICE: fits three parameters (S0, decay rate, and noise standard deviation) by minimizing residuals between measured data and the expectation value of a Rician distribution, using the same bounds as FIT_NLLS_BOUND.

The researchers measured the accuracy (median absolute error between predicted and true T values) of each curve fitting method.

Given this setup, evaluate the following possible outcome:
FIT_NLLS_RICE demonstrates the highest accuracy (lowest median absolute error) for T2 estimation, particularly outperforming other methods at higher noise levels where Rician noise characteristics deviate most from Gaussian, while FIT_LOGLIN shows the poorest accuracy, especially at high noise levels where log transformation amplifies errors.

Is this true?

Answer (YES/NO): NO